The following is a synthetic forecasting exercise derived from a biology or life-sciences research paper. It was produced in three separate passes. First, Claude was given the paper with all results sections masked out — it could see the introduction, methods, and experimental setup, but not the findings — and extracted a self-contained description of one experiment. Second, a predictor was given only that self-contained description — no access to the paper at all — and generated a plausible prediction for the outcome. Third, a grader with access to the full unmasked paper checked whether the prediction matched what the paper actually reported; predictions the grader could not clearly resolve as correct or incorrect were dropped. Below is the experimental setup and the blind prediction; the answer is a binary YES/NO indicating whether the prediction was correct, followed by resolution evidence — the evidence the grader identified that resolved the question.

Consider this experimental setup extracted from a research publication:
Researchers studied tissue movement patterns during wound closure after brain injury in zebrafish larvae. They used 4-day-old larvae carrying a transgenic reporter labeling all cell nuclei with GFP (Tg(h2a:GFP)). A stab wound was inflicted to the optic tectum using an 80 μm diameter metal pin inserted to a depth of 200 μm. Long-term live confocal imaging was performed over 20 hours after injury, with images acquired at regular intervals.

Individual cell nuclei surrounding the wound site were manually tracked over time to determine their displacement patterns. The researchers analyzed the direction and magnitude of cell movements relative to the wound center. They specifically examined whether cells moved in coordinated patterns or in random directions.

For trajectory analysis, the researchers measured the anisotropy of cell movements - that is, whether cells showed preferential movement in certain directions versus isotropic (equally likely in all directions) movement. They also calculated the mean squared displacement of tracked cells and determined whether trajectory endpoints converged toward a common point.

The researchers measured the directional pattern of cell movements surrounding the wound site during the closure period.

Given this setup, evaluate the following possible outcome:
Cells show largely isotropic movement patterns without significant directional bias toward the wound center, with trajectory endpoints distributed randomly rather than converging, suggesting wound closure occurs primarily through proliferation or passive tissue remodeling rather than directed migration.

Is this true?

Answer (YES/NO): NO